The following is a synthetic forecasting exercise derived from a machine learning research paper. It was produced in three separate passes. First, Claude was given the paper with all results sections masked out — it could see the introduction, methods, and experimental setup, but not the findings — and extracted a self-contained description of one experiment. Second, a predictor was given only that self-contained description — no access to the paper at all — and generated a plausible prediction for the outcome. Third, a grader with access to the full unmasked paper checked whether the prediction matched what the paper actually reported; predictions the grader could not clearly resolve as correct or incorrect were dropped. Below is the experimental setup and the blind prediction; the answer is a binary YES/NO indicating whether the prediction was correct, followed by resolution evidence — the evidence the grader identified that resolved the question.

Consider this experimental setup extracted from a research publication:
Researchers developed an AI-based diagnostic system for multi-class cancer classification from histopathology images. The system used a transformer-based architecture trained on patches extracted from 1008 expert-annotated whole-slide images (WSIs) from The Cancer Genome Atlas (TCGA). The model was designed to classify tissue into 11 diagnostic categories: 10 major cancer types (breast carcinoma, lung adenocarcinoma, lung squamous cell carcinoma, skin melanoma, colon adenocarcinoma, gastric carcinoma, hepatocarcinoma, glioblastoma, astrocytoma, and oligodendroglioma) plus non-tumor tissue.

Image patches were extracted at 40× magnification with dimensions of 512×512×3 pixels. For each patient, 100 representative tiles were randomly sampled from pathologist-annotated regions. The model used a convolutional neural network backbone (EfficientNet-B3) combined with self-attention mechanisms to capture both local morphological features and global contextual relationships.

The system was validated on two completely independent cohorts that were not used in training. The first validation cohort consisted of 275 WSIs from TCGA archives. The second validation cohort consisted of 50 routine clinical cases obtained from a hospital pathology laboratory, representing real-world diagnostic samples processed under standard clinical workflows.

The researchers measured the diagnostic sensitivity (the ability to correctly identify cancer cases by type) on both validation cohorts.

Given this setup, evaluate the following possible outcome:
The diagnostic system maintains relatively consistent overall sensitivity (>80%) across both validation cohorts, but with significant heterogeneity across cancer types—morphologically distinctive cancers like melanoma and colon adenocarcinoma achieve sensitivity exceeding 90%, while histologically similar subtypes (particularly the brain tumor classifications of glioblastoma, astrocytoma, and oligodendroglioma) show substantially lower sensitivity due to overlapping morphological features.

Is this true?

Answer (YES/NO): NO